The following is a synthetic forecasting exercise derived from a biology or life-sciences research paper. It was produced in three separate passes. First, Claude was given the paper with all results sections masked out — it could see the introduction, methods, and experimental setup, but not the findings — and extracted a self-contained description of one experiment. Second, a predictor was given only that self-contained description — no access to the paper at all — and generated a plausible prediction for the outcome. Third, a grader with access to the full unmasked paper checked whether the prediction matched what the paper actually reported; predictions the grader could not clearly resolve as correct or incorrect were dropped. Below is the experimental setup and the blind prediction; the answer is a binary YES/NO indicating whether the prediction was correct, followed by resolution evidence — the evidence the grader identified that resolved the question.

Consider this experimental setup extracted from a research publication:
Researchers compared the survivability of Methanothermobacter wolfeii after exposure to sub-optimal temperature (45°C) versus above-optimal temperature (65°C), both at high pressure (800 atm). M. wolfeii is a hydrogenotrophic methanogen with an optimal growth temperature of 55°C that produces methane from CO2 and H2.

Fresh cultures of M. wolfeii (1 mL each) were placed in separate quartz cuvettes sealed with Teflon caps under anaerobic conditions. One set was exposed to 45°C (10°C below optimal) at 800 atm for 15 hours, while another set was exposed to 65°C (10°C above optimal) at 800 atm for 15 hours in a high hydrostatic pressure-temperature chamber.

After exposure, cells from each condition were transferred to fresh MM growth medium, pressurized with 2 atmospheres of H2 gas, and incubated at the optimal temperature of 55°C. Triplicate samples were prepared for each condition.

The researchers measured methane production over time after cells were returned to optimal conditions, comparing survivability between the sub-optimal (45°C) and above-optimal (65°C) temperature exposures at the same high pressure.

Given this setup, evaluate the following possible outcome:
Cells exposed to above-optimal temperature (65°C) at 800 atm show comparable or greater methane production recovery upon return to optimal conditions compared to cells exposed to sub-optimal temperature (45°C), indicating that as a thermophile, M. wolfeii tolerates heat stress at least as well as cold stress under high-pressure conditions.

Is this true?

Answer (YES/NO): YES